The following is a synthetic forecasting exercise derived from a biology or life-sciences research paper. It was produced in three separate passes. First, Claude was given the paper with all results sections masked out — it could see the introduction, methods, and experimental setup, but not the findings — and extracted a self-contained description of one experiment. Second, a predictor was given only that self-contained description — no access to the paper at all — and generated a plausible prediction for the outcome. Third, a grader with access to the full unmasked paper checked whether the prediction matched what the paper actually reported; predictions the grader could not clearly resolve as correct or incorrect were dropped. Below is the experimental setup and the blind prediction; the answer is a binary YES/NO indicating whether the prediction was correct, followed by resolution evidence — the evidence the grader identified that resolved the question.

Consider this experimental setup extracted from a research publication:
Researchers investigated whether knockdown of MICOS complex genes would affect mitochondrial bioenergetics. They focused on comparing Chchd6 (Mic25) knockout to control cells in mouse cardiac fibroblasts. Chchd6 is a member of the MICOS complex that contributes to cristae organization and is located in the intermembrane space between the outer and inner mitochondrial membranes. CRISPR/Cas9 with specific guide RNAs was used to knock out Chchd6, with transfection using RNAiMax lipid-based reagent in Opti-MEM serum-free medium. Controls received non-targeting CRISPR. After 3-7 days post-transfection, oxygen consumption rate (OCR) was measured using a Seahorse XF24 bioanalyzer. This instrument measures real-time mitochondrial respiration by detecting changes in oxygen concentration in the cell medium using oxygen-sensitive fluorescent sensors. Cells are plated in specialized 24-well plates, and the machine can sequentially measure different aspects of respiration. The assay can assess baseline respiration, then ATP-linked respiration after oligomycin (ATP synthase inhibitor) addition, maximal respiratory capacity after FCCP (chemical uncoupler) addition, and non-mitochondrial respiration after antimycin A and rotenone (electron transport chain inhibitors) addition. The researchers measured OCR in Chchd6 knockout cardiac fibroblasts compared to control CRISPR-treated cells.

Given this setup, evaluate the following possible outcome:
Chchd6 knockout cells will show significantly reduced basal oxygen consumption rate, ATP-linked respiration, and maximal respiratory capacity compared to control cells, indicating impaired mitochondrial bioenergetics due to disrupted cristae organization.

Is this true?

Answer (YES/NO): YES